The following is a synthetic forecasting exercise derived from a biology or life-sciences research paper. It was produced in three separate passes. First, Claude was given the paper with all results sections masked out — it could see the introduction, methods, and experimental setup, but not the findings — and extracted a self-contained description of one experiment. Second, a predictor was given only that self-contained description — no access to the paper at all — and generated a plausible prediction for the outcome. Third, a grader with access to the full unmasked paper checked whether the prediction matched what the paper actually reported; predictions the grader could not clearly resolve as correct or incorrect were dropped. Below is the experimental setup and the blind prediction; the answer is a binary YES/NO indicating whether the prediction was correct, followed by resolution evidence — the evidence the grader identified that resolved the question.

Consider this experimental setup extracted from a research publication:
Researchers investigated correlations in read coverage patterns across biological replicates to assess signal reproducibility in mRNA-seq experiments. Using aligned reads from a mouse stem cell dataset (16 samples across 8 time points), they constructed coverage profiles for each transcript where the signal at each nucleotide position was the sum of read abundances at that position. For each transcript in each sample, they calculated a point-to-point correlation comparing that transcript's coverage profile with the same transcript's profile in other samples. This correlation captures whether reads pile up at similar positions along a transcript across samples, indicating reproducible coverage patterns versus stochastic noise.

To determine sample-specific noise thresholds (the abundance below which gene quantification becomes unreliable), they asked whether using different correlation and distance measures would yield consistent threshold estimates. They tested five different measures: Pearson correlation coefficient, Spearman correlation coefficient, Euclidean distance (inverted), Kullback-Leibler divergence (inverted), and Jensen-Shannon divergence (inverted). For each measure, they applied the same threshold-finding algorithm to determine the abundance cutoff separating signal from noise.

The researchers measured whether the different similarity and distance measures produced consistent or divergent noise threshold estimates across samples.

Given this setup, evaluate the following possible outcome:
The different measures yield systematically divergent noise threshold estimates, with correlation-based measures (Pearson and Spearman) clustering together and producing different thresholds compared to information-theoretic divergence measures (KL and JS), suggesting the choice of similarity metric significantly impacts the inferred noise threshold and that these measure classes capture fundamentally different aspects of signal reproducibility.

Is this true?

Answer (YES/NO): NO